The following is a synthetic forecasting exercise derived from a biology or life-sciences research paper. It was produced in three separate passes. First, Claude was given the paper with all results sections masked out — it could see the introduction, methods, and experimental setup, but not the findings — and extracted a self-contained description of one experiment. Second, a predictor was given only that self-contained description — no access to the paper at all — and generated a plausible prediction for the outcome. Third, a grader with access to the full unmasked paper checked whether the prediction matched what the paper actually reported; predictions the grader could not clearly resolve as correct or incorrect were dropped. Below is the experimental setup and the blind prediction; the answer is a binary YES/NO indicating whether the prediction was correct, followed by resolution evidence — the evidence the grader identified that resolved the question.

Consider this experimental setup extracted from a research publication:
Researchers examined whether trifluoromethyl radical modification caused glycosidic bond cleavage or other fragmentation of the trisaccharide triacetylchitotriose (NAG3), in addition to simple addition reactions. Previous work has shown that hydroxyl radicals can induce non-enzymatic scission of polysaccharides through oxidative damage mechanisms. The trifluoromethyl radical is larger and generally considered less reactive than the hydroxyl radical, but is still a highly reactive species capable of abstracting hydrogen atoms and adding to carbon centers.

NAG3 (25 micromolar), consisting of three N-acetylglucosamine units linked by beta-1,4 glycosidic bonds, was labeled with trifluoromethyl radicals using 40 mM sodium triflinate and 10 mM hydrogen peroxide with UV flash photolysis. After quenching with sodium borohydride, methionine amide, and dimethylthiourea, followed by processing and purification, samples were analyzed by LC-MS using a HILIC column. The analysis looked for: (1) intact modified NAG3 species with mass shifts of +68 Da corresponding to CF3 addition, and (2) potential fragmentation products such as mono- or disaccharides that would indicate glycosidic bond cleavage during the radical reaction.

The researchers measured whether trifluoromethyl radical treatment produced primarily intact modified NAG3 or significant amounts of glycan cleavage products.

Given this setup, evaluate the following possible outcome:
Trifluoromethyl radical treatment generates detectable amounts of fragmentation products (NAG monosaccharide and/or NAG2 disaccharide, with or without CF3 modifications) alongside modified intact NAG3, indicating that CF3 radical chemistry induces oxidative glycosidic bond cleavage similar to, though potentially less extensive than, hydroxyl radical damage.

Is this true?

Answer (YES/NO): NO